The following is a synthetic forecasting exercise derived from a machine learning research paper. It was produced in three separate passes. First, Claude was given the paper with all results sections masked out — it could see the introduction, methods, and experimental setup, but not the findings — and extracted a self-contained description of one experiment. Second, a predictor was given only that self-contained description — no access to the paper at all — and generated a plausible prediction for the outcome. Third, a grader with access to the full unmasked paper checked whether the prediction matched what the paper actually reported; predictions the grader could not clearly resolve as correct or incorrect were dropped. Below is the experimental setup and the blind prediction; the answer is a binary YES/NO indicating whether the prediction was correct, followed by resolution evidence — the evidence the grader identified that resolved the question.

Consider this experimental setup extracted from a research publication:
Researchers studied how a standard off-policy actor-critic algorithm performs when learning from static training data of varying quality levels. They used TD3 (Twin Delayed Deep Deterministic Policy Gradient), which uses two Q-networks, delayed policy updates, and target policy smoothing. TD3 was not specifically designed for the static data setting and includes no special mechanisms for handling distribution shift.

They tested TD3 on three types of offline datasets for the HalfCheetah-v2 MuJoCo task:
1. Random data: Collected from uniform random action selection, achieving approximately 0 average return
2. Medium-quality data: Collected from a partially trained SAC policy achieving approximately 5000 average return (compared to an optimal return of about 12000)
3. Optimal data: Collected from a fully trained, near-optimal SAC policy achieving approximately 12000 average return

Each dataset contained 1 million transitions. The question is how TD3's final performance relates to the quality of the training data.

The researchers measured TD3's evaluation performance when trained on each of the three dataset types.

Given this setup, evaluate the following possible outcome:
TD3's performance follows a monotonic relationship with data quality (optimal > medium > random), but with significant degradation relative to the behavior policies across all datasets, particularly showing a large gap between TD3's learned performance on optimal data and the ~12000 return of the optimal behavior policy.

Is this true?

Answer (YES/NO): NO